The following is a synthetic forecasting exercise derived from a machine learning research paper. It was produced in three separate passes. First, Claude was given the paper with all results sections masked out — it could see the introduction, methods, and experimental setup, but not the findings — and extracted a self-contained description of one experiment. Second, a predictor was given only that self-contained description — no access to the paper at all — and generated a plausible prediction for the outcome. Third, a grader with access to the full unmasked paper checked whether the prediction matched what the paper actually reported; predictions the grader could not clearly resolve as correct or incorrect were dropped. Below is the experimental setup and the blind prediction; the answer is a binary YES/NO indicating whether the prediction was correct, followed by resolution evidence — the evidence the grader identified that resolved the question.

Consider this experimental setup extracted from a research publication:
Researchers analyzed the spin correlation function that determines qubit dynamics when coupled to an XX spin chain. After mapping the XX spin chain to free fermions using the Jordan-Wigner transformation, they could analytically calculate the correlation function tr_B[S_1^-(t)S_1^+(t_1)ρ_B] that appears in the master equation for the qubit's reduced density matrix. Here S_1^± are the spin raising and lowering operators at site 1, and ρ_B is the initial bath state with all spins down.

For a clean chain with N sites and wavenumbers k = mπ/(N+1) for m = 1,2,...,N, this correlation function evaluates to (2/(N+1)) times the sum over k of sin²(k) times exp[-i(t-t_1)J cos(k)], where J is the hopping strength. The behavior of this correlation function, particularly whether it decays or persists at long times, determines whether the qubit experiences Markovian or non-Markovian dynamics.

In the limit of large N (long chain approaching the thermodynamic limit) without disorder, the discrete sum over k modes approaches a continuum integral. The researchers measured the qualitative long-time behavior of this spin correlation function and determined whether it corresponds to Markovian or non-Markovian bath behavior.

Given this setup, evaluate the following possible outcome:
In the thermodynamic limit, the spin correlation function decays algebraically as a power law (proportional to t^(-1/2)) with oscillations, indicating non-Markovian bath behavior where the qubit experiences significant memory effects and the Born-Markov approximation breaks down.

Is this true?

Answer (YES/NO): NO